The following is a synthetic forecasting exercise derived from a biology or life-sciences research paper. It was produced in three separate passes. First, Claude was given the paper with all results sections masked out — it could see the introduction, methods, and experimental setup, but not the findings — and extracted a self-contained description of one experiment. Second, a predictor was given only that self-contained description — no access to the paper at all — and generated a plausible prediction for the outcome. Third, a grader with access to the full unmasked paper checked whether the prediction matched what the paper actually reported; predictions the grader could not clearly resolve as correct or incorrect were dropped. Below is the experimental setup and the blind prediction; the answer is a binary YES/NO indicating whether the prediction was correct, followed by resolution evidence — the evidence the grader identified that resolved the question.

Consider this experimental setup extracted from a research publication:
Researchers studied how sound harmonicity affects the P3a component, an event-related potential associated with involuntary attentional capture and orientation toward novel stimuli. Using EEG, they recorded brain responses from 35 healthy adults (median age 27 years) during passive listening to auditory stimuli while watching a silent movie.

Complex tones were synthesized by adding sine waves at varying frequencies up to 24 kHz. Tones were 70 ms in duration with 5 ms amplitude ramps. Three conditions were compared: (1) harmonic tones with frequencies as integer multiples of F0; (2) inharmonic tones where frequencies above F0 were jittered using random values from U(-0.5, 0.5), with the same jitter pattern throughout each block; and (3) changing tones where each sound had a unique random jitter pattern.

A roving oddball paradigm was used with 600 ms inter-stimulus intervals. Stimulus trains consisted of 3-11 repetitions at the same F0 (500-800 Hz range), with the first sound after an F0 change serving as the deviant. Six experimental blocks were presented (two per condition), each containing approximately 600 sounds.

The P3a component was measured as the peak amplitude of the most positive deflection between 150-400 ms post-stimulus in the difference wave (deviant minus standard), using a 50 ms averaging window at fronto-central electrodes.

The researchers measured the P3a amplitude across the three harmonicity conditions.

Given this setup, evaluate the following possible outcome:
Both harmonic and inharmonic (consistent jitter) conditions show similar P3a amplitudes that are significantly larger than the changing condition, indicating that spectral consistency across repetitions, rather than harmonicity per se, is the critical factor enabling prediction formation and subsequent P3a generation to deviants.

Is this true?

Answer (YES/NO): NO